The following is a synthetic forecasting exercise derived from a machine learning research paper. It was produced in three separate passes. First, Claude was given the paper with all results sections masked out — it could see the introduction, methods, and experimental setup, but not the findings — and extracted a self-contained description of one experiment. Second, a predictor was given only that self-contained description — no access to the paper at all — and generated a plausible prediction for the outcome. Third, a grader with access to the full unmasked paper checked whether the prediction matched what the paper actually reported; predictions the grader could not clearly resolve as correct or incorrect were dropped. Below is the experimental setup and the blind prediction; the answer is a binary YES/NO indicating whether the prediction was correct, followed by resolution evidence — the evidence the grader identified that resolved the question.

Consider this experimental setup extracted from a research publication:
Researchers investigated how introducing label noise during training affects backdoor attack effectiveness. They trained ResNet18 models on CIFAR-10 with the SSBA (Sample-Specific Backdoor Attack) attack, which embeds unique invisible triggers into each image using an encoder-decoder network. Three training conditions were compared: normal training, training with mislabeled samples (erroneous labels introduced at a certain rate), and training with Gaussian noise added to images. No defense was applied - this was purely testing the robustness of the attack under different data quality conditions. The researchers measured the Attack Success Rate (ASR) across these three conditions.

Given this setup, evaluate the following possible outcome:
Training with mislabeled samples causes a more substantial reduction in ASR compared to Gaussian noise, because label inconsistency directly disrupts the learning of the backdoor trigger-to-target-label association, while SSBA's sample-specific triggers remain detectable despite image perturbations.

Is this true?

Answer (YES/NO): NO